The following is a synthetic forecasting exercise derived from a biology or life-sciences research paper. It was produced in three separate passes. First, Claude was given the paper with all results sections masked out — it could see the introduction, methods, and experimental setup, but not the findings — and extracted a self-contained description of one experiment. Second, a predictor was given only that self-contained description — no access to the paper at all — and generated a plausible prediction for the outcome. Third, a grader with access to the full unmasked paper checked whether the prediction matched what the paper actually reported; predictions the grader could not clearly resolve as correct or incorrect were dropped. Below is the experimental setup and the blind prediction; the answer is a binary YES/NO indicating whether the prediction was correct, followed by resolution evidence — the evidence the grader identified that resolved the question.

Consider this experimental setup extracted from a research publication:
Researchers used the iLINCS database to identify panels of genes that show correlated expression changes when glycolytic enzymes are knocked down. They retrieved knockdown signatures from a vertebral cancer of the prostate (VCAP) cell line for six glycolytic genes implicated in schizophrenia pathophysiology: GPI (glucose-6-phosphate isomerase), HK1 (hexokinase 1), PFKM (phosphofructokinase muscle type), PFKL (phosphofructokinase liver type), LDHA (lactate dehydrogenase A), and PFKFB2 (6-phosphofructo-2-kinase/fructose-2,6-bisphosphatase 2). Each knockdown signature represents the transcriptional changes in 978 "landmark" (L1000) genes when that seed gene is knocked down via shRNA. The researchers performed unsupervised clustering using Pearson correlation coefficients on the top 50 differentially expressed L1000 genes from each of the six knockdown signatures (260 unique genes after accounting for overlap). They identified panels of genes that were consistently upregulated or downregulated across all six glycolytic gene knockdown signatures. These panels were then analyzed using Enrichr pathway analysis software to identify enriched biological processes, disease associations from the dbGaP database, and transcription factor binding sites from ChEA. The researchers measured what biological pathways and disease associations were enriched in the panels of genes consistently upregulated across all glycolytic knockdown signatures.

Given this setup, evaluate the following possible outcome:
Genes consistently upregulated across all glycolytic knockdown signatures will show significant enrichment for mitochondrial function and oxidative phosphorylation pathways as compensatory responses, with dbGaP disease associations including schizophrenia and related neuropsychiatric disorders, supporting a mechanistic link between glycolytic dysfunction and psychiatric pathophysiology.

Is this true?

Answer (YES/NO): NO